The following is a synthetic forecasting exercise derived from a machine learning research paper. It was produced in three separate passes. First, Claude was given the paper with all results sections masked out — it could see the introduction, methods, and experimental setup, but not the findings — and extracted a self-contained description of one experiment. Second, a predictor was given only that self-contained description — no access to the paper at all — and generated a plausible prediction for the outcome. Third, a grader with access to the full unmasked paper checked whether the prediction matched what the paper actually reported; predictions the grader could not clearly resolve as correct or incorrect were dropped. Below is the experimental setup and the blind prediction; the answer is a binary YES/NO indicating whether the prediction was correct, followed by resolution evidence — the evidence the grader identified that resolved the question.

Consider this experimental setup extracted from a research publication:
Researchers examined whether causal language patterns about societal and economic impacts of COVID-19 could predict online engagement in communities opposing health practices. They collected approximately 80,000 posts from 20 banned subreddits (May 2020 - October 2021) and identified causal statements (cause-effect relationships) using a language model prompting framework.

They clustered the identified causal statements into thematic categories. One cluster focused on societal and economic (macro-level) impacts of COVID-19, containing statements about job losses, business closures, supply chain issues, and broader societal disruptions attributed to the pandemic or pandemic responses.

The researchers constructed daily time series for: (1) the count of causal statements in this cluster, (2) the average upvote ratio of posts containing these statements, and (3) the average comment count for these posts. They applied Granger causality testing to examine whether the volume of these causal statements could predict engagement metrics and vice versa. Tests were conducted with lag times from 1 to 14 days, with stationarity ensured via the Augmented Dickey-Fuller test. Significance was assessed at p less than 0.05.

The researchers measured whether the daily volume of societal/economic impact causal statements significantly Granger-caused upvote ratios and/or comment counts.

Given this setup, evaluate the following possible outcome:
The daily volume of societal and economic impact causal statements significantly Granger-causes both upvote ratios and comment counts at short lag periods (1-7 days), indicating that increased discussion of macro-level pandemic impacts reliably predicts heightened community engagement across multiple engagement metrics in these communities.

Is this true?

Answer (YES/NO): YES